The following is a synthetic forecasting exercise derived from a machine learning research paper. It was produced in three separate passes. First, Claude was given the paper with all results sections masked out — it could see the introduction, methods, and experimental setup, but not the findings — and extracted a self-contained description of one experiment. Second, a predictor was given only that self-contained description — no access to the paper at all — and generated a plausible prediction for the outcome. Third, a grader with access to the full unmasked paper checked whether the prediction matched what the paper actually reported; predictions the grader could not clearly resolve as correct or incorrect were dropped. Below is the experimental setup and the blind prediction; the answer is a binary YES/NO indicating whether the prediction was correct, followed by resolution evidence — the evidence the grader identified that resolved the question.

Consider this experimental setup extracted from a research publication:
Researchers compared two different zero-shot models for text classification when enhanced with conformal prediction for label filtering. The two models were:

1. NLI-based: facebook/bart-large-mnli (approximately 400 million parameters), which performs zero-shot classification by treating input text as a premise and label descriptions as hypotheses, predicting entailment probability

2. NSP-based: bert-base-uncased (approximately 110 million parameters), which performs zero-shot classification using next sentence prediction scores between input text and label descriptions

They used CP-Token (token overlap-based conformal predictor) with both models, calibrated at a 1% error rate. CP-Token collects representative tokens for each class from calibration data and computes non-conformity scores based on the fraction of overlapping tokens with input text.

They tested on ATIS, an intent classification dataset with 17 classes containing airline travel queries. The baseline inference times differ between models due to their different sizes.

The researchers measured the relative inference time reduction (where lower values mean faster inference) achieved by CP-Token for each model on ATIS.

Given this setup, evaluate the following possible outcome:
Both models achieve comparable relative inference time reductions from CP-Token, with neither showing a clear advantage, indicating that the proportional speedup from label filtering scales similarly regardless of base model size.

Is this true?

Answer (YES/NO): NO